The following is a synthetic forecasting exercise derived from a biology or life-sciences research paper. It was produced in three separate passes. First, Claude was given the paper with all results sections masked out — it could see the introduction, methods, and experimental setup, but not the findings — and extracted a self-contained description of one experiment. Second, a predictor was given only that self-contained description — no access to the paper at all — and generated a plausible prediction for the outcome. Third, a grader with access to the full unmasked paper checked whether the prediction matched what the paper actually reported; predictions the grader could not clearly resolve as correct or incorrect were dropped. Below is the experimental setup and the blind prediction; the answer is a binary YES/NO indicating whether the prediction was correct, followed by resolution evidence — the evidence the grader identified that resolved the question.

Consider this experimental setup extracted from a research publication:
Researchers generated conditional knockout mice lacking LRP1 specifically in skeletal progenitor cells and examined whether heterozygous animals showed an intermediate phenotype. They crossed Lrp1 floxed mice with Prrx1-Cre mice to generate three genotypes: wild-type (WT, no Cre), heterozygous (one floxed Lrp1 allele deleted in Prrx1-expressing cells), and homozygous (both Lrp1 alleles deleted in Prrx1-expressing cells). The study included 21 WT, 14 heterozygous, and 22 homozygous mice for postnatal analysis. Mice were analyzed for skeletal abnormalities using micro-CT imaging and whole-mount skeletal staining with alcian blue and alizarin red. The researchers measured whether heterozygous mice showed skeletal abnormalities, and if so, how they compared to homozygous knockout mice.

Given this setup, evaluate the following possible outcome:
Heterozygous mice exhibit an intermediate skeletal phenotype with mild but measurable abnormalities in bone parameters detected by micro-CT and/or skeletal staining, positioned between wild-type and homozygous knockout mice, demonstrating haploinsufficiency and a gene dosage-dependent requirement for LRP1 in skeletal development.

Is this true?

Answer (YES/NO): NO